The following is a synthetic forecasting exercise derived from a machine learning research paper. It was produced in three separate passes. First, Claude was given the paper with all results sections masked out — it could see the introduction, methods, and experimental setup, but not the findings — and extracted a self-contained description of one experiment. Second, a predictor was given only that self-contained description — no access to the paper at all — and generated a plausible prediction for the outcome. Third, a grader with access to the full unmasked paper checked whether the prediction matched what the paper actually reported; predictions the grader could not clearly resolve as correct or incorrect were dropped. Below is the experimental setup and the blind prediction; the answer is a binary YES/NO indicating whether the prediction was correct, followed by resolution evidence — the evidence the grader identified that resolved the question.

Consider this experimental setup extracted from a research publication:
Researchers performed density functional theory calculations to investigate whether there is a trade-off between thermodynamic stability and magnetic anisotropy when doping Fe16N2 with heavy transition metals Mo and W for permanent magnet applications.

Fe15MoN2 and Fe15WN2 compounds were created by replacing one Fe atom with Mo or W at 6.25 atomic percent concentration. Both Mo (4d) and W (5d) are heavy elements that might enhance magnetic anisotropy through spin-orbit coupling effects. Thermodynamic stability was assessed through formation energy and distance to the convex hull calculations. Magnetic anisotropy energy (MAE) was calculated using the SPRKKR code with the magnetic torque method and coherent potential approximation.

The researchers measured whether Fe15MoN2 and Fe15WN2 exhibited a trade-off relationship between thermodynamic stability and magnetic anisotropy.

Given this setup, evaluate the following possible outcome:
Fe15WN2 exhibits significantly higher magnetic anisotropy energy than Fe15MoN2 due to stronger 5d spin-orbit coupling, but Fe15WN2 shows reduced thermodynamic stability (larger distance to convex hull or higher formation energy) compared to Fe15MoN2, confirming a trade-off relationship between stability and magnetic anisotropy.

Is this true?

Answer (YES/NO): NO